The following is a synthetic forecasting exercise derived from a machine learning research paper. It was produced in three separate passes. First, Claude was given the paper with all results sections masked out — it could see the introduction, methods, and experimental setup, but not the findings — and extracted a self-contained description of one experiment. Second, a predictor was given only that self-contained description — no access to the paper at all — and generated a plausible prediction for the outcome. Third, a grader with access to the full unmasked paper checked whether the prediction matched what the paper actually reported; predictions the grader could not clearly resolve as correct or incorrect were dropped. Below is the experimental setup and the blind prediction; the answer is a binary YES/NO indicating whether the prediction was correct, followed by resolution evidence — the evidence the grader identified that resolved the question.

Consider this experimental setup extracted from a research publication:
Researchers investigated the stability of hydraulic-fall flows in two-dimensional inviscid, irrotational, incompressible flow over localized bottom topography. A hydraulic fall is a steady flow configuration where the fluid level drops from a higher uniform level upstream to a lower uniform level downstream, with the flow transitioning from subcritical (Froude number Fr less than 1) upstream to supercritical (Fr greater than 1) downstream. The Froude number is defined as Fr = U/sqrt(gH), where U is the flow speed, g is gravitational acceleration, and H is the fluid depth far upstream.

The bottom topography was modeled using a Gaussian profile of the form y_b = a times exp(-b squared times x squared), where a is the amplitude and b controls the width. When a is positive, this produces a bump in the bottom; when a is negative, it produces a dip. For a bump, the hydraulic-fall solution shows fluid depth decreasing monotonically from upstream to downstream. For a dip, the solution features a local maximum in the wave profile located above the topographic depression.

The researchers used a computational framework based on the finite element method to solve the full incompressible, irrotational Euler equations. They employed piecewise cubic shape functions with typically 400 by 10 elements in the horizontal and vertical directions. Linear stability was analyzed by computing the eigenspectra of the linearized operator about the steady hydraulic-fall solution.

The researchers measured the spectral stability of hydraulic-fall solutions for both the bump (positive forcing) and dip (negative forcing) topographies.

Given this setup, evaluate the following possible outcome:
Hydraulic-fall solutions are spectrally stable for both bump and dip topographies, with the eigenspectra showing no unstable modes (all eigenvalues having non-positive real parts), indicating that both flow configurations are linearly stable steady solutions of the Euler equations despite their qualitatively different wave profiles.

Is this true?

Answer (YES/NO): NO